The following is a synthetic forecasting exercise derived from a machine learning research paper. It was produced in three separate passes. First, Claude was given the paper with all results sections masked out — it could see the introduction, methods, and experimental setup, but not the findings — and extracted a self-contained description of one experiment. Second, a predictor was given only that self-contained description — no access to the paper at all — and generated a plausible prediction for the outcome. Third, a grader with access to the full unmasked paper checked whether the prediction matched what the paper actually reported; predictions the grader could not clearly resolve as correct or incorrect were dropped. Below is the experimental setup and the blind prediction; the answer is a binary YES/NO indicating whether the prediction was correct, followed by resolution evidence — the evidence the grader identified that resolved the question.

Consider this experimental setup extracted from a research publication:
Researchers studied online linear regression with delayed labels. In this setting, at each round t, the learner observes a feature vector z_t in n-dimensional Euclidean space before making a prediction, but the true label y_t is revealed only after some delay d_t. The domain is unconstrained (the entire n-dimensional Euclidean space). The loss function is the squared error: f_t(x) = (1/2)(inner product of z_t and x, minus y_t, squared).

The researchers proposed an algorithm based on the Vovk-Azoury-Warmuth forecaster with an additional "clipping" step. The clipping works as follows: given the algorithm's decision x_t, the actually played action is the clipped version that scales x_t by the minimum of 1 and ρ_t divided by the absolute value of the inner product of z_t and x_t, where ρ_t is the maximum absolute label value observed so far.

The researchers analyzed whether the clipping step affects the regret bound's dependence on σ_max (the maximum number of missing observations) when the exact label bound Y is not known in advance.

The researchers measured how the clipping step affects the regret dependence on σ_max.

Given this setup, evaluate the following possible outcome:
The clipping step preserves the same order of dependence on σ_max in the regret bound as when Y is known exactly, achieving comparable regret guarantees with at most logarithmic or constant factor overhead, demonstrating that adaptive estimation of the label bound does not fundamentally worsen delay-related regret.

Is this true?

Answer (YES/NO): NO